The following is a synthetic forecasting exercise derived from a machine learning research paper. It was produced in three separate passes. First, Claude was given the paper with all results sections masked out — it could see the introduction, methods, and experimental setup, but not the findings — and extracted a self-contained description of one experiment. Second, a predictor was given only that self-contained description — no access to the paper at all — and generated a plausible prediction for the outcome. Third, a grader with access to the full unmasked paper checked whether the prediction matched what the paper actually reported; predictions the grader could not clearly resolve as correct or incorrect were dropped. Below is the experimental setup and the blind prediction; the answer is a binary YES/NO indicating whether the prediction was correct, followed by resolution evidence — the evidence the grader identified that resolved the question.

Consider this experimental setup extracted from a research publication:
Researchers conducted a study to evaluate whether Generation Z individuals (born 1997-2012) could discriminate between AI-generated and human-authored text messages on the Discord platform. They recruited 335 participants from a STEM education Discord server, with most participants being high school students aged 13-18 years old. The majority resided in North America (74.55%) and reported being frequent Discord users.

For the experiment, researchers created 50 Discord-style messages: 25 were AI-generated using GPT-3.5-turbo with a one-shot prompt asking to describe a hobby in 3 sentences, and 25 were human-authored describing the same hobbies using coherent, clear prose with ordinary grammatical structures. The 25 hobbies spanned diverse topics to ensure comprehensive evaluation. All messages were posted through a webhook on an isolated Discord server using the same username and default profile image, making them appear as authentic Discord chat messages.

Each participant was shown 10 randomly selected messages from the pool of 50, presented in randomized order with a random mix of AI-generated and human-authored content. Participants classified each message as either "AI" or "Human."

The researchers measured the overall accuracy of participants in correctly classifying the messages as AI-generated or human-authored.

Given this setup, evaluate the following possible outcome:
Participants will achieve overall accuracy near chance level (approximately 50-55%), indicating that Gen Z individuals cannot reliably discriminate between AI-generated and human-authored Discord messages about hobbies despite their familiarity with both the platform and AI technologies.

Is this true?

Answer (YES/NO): YES